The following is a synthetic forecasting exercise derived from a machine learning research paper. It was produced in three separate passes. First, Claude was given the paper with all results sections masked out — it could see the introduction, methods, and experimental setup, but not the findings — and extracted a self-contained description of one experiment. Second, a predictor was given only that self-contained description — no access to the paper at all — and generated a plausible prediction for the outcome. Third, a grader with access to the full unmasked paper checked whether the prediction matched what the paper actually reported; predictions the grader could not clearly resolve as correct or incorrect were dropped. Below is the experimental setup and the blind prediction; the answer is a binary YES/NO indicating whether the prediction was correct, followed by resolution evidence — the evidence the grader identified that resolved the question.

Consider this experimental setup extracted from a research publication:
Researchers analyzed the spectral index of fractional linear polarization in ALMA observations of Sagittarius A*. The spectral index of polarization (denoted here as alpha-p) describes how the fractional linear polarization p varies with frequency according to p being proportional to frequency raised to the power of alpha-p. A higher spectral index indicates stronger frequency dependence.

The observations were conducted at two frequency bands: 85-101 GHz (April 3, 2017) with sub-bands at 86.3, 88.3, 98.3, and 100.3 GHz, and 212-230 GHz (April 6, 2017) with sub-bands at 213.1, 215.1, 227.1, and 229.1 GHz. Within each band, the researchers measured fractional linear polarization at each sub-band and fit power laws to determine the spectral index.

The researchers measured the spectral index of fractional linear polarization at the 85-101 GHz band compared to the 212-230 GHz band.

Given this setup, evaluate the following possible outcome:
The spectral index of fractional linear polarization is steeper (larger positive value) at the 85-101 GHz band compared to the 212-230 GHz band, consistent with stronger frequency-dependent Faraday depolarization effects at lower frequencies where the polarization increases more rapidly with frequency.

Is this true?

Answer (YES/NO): YES